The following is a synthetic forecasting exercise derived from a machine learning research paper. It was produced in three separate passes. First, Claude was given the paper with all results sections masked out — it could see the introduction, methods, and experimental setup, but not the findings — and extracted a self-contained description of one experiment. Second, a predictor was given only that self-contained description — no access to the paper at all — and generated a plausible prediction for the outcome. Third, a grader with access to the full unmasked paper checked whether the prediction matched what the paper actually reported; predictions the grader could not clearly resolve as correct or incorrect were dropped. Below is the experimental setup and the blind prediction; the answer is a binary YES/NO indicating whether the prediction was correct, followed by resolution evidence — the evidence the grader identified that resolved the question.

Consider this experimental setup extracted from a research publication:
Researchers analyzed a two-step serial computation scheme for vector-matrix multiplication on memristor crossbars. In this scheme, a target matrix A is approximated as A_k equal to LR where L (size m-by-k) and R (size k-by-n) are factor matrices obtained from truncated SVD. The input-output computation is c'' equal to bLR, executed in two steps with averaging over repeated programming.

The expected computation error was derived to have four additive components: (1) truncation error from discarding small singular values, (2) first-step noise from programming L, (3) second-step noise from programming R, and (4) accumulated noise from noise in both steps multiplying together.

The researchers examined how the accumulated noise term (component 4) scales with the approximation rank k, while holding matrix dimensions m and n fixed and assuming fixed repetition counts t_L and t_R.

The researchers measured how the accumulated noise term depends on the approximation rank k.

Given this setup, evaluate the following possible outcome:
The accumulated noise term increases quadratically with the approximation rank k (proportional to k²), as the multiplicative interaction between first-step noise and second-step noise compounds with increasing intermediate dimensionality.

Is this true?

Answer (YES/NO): NO